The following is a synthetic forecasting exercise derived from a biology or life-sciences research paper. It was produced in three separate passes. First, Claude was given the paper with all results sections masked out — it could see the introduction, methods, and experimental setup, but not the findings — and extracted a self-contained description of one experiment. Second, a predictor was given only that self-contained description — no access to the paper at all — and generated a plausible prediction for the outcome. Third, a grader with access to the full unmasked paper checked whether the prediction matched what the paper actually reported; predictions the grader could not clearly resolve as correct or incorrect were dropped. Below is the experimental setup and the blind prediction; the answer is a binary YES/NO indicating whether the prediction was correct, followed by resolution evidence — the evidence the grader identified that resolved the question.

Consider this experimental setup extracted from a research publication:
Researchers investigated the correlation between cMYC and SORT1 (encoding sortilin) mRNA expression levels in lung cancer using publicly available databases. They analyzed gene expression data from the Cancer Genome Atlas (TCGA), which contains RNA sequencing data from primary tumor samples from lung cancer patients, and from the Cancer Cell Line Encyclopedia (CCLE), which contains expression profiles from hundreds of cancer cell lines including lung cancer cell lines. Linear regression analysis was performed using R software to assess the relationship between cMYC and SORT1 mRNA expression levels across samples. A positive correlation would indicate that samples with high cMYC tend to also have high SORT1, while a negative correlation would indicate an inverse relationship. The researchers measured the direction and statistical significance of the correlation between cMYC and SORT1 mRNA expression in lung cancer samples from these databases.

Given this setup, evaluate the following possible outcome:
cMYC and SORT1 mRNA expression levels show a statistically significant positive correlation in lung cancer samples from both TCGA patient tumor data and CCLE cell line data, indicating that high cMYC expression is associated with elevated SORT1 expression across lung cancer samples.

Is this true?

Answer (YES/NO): NO